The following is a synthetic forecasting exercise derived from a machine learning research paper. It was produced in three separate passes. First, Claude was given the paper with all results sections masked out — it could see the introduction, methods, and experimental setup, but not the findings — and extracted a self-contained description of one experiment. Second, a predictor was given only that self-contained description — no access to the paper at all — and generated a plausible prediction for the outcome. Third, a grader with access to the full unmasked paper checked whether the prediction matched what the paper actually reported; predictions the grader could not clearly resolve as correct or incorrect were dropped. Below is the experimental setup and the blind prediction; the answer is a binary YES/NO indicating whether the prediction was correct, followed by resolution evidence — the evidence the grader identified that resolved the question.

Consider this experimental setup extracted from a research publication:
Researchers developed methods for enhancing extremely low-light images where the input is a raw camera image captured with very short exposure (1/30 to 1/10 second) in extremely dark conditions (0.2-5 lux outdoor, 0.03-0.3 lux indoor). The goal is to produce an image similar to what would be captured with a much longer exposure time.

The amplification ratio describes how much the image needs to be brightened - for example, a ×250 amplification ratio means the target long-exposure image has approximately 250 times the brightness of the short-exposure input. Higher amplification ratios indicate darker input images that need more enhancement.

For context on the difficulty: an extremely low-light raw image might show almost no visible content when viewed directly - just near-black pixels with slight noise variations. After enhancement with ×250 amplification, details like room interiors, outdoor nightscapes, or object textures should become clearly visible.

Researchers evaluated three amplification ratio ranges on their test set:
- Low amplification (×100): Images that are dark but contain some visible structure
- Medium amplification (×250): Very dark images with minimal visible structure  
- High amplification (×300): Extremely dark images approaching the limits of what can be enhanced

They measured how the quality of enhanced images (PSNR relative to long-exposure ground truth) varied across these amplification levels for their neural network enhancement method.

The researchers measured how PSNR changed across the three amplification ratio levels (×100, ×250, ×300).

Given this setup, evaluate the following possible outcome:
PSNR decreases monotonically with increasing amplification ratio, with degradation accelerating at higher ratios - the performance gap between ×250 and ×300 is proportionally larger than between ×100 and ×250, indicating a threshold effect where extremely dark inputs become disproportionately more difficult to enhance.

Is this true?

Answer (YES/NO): NO